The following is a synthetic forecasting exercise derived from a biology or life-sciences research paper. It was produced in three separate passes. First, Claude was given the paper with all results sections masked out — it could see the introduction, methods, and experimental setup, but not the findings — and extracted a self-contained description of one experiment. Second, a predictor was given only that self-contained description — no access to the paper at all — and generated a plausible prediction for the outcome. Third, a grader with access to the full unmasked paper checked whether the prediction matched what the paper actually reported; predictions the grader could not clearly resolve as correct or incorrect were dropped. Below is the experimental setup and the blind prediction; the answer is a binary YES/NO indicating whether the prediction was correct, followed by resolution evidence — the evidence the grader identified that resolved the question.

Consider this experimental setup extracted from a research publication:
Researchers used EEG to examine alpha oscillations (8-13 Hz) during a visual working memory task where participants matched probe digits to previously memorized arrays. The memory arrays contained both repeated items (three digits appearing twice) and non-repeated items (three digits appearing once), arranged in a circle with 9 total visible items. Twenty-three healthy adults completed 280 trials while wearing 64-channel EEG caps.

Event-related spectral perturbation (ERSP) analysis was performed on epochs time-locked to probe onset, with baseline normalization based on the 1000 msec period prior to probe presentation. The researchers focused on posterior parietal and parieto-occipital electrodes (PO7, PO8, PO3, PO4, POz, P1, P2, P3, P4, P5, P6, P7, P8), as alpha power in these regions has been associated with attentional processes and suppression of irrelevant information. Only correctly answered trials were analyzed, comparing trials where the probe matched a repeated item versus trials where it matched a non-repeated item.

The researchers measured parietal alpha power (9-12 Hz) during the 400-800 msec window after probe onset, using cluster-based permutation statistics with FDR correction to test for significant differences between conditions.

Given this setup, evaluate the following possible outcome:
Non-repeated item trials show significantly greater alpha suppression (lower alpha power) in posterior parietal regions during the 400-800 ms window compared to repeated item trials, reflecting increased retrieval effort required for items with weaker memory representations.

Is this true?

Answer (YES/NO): NO